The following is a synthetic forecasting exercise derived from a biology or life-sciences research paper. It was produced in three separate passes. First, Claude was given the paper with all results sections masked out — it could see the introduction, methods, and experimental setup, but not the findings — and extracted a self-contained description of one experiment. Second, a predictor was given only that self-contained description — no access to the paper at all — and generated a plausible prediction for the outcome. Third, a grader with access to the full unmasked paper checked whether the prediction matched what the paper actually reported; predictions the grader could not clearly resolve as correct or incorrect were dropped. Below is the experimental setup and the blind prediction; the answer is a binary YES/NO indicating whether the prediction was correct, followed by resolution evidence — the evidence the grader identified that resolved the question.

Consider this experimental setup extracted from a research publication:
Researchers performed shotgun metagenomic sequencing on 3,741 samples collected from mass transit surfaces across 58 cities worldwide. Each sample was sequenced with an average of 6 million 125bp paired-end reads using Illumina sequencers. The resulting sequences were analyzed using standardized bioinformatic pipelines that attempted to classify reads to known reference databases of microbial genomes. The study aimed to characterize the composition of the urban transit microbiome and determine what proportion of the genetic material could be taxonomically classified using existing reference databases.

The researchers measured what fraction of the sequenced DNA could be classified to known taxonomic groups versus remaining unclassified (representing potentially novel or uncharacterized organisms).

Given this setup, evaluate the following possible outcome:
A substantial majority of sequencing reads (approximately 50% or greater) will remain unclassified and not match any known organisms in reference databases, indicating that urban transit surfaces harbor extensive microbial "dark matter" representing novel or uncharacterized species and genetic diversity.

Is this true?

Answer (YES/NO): YES